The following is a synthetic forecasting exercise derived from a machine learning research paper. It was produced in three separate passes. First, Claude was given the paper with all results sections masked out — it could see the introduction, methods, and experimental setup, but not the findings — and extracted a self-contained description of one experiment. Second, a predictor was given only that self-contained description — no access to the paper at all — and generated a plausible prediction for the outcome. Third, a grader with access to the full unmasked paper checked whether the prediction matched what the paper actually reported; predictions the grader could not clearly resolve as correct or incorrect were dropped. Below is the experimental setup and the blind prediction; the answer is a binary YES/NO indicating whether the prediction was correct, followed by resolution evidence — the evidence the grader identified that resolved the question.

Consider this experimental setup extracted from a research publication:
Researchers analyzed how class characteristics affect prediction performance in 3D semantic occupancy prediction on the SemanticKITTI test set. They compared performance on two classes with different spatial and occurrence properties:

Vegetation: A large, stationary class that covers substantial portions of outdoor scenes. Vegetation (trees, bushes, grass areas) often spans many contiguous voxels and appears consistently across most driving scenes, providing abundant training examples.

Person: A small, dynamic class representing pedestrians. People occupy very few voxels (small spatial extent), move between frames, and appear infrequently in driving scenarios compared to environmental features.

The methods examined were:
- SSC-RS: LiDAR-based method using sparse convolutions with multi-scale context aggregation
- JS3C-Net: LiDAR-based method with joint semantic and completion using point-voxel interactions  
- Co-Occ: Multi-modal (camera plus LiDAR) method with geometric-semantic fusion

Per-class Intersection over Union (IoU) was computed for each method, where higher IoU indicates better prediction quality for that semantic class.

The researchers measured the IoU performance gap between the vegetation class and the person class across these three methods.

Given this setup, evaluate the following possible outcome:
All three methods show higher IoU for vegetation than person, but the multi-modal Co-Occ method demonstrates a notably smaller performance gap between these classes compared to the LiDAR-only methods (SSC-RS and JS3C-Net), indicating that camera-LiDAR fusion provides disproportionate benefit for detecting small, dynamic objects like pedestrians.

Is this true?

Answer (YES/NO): NO